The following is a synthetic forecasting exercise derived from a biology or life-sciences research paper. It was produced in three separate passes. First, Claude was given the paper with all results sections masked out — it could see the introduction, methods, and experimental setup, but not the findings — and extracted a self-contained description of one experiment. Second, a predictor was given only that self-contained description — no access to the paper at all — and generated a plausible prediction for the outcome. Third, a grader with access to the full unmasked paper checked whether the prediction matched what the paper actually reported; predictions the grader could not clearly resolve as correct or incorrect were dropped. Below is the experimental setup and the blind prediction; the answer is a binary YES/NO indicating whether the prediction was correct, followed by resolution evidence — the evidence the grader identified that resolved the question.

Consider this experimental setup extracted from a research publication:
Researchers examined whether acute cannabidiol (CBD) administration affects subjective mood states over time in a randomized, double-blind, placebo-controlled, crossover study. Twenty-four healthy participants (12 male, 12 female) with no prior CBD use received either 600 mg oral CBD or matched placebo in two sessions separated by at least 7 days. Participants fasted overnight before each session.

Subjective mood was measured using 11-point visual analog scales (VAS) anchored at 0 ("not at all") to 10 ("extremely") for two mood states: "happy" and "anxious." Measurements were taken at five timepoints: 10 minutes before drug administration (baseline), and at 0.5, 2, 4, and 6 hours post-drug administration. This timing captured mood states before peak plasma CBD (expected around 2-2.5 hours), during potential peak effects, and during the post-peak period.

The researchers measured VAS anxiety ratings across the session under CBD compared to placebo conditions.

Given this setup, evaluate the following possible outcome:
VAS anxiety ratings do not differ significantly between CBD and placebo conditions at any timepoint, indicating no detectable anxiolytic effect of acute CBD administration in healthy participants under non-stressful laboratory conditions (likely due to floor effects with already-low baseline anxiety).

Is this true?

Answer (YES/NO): YES